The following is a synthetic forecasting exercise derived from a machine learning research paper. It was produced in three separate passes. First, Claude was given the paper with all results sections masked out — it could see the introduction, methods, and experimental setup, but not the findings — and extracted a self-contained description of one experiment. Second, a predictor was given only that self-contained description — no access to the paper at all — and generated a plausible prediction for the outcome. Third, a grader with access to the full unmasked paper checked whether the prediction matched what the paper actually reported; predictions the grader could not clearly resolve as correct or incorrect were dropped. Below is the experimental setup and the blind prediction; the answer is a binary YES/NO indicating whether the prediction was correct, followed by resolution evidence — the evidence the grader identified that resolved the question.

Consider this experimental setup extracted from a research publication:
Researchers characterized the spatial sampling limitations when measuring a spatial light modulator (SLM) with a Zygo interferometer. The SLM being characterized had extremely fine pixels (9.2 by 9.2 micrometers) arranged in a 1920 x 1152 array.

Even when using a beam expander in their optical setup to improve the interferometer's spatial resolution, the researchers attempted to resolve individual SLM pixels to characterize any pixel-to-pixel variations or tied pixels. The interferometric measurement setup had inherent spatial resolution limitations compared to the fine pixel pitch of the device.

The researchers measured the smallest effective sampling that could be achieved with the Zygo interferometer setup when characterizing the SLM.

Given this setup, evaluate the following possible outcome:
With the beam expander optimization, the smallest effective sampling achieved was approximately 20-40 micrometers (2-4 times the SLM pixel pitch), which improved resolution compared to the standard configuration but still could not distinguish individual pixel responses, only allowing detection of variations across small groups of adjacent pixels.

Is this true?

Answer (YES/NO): NO